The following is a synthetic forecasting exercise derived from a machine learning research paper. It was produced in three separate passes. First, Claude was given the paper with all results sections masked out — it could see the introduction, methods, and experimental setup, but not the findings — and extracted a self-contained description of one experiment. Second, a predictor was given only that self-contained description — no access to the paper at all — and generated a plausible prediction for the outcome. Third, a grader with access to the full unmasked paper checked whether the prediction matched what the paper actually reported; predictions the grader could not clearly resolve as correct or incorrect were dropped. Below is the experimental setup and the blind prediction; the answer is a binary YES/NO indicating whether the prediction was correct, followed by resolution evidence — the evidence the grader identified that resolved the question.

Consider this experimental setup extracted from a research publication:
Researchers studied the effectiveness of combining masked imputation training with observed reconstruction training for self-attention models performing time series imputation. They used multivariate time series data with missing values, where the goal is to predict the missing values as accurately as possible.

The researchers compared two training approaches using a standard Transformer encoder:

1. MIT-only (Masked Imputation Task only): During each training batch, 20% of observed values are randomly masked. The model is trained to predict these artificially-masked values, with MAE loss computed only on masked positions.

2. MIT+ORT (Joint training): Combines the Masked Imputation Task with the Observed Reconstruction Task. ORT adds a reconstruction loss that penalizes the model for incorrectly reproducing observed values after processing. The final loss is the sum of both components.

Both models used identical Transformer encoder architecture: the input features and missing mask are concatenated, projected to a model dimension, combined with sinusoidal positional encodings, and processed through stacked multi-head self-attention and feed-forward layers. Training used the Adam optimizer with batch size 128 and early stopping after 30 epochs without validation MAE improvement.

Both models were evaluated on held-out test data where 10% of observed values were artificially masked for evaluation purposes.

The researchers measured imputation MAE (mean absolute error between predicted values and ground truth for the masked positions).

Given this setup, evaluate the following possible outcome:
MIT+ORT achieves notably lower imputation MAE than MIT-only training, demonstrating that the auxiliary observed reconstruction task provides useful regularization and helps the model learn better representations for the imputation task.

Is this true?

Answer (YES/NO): NO